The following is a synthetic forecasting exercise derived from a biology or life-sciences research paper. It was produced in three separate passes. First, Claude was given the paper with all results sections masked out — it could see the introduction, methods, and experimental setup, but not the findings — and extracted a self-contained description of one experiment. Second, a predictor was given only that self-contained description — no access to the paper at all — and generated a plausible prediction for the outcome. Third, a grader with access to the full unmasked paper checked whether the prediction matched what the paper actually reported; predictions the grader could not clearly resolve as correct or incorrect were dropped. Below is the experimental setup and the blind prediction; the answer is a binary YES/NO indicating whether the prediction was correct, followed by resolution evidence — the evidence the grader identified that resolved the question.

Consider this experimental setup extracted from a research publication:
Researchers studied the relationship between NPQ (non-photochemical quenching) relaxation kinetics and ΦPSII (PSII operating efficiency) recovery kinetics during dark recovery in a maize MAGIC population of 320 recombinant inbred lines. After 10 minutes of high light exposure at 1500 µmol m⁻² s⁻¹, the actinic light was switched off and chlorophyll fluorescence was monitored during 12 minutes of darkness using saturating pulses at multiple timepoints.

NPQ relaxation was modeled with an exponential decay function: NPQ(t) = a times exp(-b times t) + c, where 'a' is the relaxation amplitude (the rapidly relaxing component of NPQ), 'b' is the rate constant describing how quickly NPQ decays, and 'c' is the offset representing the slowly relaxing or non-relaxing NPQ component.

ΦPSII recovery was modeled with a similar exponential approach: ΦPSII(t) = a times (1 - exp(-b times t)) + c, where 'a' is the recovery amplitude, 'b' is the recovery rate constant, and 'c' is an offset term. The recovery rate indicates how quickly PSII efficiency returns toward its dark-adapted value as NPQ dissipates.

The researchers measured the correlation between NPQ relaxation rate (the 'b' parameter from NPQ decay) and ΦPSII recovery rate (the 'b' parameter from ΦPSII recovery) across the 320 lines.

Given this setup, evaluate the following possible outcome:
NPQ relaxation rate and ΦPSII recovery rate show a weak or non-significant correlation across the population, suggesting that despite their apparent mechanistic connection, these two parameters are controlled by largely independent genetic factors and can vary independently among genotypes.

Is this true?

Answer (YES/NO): NO